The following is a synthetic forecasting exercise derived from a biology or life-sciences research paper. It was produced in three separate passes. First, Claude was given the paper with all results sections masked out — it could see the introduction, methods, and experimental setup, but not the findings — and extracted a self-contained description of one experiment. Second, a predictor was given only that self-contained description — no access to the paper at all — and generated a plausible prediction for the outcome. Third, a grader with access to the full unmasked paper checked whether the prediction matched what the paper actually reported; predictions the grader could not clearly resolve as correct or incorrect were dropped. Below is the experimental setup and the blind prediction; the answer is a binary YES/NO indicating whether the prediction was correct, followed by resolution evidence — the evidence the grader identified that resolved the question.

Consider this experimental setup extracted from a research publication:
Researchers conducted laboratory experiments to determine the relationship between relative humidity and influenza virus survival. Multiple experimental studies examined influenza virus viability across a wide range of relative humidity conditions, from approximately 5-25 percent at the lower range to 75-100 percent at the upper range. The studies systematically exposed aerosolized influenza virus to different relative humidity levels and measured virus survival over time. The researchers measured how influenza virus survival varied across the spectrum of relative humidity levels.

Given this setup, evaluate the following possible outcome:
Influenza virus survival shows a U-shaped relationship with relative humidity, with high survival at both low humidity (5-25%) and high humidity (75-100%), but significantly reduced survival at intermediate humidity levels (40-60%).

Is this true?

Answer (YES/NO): NO